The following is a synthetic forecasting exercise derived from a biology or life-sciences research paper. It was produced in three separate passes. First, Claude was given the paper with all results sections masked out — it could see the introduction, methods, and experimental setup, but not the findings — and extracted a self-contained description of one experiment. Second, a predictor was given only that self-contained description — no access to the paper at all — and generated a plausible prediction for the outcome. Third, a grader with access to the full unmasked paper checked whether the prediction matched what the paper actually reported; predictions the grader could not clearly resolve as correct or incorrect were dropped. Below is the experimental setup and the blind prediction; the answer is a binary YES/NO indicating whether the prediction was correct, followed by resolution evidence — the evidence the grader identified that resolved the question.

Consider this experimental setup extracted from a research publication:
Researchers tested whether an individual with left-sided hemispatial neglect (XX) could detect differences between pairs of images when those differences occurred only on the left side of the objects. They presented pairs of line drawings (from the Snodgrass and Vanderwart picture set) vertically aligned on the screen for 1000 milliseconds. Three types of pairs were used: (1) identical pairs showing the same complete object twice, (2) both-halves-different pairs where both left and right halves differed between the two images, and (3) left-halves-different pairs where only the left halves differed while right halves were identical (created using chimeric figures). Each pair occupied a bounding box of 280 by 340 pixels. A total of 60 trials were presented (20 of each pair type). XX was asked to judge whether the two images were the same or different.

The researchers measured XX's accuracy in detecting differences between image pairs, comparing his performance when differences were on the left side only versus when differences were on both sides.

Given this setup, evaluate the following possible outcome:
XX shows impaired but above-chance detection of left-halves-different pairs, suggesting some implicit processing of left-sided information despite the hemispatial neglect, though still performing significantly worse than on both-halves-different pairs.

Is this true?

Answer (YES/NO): NO